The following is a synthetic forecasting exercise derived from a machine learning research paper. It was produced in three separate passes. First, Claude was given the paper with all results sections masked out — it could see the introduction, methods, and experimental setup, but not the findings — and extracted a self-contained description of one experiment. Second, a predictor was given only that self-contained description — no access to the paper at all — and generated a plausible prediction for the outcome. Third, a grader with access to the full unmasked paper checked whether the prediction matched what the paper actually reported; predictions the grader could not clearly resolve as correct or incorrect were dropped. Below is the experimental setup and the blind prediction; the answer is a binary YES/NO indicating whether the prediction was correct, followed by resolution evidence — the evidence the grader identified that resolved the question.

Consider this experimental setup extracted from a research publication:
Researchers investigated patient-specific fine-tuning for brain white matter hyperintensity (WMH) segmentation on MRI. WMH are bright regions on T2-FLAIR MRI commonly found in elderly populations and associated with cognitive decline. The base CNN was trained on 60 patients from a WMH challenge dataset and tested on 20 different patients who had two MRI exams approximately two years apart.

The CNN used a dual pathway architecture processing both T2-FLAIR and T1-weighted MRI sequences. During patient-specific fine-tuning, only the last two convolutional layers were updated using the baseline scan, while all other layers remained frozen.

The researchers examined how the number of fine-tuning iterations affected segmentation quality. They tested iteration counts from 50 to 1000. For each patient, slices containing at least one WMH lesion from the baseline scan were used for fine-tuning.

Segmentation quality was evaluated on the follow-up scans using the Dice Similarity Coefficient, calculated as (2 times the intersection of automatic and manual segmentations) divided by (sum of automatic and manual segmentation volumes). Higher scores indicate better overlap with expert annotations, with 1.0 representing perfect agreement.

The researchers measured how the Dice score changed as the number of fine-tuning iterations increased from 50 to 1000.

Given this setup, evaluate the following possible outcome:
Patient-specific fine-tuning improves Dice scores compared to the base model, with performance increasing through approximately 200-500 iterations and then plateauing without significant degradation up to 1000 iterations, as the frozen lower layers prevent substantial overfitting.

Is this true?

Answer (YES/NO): NO